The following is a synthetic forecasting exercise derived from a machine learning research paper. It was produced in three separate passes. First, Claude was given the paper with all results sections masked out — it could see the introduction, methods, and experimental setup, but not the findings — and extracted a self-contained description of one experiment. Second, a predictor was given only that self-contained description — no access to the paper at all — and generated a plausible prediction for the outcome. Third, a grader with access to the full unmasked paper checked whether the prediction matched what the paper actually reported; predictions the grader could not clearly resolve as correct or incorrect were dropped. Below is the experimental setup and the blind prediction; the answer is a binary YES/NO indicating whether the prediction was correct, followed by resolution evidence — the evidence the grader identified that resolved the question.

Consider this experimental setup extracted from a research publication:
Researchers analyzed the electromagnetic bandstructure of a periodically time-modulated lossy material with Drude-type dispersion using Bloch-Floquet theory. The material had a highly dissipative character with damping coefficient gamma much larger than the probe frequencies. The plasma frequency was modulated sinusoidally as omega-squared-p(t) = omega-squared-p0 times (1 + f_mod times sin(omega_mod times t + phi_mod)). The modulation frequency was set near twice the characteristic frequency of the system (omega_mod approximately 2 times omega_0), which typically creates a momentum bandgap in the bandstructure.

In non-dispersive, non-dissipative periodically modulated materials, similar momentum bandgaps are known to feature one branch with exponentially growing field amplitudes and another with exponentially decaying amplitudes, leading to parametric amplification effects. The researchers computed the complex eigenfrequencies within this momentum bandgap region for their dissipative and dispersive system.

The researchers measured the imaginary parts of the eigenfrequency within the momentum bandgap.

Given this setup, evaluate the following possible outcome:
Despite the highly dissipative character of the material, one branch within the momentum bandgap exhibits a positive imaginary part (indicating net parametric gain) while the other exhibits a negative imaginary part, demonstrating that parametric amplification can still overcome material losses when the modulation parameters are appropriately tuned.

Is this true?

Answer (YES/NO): NO